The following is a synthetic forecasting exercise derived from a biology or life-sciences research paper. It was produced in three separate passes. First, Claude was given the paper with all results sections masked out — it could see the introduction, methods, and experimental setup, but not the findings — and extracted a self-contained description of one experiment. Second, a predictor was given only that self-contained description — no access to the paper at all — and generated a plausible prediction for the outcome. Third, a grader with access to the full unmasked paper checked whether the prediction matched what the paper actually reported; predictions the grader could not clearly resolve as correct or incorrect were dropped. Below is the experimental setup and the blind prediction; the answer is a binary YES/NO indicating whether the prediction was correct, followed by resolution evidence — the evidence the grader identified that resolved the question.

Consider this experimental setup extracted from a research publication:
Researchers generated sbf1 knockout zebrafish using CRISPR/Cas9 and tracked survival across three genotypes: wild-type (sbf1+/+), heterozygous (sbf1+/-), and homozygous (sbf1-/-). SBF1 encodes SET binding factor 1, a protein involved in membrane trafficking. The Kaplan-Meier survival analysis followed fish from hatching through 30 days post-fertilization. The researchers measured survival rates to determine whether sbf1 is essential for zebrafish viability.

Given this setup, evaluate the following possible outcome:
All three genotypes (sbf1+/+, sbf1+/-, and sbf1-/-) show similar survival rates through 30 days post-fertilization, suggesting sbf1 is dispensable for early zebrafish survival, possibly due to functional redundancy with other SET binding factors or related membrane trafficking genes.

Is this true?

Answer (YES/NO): NO